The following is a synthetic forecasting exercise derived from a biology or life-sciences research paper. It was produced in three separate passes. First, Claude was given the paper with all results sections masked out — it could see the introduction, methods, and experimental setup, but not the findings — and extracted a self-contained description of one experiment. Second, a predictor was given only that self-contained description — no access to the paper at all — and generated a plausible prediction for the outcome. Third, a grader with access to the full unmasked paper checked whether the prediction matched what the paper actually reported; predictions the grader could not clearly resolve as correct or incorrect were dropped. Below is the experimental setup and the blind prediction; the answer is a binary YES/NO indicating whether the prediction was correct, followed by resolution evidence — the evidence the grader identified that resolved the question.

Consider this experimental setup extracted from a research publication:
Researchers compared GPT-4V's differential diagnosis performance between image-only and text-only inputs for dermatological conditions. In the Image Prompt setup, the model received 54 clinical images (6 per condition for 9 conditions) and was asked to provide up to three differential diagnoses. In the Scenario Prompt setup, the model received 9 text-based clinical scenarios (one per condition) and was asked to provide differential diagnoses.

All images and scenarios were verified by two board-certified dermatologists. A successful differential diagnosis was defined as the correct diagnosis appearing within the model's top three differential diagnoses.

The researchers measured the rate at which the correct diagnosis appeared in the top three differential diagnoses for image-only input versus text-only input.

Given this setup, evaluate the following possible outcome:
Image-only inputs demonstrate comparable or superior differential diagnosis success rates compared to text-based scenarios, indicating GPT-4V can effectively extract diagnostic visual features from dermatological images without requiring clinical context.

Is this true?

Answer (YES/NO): NO